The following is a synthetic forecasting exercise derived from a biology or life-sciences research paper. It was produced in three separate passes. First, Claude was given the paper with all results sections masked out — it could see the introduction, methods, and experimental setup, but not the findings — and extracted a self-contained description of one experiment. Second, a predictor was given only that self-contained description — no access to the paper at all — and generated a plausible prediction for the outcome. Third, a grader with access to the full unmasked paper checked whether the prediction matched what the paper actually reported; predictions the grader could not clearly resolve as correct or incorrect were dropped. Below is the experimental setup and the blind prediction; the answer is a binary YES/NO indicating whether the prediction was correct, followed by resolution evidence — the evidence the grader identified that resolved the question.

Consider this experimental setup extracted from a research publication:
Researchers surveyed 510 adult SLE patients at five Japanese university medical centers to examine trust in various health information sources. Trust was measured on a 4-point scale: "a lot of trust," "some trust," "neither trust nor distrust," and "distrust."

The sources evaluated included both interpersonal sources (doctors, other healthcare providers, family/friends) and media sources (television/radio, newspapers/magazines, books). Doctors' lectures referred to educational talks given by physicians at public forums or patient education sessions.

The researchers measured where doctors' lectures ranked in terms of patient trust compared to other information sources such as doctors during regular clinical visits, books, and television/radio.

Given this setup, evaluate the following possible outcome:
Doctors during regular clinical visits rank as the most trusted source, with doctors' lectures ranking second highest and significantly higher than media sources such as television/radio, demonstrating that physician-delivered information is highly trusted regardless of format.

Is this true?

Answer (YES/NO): NO